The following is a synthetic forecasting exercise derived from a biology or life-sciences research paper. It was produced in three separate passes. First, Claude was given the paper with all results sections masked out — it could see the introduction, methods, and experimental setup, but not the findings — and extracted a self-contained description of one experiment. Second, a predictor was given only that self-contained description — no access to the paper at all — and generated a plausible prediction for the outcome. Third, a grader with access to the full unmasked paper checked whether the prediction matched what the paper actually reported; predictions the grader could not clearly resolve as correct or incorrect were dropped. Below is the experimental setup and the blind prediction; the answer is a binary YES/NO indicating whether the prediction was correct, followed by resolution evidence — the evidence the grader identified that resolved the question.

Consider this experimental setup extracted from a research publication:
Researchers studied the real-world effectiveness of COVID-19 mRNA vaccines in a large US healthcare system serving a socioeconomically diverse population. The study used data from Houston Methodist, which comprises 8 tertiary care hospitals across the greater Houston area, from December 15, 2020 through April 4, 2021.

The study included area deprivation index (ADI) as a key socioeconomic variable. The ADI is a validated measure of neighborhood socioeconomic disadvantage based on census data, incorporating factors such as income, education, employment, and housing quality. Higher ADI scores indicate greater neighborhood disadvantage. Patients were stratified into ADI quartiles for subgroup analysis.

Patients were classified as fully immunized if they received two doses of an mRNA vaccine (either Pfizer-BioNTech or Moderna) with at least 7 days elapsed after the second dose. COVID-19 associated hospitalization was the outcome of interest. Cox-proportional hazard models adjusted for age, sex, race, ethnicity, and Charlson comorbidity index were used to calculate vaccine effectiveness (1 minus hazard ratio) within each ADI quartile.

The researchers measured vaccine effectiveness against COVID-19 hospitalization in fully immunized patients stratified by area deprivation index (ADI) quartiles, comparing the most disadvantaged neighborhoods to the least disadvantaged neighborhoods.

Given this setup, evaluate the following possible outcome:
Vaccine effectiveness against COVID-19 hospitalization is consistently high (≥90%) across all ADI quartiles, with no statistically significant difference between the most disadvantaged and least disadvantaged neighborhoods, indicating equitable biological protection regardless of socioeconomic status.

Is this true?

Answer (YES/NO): YES